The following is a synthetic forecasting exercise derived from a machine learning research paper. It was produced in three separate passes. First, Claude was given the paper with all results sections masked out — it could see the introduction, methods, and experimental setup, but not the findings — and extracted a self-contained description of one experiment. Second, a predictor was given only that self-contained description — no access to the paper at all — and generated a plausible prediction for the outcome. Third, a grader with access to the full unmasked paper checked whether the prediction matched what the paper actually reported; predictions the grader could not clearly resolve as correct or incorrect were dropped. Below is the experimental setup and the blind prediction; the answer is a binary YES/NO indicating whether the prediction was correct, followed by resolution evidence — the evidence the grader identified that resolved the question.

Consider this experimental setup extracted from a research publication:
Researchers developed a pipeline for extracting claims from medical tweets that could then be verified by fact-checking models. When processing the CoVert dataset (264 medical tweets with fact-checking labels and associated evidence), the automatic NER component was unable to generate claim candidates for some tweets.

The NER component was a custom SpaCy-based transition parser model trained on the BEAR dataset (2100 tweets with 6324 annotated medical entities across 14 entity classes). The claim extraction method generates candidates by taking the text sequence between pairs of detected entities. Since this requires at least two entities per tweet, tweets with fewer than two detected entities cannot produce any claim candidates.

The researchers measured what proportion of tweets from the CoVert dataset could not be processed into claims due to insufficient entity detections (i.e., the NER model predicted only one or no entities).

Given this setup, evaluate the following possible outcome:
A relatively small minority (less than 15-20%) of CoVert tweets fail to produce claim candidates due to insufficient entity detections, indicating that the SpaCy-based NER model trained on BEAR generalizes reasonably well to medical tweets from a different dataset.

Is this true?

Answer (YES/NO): YES